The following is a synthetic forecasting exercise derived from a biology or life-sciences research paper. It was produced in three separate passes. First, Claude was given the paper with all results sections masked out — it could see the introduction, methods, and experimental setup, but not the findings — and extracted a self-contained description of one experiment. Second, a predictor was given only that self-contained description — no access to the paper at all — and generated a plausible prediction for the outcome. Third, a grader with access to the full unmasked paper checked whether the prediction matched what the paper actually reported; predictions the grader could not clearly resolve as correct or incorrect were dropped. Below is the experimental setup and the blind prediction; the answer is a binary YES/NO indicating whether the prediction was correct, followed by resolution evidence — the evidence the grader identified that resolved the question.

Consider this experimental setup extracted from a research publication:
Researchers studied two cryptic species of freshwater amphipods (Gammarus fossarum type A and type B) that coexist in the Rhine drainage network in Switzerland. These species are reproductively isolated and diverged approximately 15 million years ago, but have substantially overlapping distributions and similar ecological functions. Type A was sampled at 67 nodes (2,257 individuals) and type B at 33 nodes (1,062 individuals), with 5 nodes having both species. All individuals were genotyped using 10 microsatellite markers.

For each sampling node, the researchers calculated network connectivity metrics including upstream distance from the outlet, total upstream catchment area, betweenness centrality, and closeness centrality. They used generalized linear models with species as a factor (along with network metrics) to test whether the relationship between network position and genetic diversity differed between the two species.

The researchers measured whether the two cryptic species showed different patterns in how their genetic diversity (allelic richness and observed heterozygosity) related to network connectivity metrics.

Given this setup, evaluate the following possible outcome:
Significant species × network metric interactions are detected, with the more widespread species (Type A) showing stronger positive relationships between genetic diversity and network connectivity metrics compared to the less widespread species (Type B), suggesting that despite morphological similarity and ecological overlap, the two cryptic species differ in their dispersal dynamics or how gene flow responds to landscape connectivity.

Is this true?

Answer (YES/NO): NO